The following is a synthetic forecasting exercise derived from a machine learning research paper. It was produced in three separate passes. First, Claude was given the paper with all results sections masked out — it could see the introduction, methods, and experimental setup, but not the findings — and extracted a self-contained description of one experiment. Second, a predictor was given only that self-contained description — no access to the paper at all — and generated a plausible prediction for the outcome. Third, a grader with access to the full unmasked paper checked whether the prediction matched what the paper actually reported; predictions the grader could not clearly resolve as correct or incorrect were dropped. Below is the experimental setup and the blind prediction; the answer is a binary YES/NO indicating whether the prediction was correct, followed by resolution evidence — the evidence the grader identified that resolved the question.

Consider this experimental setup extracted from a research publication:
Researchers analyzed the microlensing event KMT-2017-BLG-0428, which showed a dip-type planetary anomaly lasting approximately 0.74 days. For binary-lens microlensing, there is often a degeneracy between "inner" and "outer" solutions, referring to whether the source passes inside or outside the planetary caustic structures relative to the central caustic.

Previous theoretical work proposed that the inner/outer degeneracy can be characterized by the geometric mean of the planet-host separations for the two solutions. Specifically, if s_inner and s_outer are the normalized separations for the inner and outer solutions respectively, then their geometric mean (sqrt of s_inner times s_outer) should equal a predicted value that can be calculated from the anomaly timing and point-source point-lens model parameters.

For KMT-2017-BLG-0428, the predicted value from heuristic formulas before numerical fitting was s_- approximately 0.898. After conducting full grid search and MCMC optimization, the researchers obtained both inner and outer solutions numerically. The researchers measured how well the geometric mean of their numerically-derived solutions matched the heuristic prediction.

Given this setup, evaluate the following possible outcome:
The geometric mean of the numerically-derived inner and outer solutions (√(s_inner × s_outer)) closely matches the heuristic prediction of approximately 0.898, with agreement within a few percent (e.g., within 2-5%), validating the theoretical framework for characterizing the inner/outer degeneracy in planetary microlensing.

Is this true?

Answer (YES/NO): YES